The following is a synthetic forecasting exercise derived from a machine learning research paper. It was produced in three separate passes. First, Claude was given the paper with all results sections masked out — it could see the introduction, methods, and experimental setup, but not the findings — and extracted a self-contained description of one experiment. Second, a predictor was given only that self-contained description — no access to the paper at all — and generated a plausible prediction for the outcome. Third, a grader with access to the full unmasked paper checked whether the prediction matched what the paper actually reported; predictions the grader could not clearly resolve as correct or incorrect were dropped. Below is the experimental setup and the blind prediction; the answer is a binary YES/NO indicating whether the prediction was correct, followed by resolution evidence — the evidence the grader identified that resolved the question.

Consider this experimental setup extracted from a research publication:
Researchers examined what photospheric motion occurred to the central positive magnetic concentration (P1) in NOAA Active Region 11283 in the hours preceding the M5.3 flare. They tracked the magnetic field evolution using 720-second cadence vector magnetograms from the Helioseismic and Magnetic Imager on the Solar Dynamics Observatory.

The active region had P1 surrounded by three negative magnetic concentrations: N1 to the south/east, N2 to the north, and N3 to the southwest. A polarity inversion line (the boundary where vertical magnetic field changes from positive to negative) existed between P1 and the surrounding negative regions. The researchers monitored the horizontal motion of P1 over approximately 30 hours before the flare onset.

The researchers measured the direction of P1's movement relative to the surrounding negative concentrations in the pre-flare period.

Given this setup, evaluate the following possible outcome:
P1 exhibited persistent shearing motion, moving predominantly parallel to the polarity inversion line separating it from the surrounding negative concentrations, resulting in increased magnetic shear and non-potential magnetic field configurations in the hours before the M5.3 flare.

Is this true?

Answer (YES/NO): NO